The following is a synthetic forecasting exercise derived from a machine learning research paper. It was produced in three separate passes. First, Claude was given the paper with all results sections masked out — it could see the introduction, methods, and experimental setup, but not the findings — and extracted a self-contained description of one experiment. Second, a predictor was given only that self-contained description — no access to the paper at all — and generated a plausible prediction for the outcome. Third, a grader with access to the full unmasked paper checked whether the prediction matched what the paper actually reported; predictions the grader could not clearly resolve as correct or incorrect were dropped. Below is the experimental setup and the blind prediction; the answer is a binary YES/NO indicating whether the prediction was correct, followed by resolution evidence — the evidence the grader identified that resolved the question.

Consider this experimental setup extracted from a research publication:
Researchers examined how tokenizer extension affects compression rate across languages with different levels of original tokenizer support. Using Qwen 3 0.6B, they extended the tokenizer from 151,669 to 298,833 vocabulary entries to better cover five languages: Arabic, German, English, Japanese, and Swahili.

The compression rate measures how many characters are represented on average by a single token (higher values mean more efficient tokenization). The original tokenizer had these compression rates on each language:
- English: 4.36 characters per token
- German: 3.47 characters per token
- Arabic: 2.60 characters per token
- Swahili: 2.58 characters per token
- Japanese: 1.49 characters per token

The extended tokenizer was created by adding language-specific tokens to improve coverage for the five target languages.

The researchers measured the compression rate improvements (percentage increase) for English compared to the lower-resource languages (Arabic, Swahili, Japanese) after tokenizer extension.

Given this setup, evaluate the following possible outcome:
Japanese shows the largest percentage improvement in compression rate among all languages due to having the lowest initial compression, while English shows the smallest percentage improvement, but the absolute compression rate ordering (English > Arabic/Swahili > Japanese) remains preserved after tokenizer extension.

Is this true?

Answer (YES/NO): NO